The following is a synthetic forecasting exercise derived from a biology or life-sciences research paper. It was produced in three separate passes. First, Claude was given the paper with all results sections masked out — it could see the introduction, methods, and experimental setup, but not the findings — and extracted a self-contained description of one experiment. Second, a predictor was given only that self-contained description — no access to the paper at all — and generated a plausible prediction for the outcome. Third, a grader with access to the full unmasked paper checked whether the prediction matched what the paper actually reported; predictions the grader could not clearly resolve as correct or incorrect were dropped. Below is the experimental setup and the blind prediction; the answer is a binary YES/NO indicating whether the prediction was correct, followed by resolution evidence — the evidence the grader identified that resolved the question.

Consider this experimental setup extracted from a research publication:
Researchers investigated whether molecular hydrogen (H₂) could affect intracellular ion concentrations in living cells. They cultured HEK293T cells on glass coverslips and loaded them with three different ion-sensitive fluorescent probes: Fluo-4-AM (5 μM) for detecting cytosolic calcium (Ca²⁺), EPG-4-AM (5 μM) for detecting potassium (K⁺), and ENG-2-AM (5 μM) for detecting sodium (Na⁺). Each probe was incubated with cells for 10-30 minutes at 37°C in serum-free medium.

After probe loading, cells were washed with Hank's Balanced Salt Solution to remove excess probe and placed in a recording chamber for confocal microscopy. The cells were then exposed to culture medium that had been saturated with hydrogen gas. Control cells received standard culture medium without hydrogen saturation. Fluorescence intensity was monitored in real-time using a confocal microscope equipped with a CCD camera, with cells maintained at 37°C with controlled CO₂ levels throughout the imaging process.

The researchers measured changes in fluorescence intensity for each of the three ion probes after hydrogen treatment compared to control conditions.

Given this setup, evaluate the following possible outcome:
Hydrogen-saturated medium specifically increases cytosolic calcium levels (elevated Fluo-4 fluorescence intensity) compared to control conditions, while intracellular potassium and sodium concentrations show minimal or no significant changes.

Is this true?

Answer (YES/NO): YES